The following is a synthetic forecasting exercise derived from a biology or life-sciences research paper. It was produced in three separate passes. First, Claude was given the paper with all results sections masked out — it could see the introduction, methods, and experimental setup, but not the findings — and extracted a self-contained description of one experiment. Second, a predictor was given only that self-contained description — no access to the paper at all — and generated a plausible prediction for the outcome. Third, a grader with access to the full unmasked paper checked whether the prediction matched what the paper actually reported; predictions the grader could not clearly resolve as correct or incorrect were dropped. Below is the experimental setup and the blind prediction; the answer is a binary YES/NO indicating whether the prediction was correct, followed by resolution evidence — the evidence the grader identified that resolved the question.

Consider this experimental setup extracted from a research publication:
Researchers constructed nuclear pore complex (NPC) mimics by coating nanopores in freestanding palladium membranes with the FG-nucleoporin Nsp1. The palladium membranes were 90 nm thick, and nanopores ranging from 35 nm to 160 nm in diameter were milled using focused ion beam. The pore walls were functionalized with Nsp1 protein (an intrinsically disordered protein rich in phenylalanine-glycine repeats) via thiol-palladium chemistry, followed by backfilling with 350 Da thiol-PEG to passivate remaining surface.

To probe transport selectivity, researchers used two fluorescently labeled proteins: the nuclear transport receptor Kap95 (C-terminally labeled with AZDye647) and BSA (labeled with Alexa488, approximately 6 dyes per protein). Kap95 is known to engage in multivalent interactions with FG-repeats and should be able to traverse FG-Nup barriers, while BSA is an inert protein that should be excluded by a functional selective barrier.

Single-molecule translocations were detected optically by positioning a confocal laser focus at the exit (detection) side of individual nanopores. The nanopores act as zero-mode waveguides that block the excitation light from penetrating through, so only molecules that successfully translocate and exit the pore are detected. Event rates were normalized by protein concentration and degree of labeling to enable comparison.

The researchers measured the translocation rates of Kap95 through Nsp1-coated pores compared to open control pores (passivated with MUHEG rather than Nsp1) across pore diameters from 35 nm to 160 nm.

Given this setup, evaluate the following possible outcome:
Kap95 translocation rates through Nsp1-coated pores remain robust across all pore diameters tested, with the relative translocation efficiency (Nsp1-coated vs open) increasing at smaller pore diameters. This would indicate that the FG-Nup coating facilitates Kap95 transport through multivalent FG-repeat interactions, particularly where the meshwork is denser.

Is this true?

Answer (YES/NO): NO